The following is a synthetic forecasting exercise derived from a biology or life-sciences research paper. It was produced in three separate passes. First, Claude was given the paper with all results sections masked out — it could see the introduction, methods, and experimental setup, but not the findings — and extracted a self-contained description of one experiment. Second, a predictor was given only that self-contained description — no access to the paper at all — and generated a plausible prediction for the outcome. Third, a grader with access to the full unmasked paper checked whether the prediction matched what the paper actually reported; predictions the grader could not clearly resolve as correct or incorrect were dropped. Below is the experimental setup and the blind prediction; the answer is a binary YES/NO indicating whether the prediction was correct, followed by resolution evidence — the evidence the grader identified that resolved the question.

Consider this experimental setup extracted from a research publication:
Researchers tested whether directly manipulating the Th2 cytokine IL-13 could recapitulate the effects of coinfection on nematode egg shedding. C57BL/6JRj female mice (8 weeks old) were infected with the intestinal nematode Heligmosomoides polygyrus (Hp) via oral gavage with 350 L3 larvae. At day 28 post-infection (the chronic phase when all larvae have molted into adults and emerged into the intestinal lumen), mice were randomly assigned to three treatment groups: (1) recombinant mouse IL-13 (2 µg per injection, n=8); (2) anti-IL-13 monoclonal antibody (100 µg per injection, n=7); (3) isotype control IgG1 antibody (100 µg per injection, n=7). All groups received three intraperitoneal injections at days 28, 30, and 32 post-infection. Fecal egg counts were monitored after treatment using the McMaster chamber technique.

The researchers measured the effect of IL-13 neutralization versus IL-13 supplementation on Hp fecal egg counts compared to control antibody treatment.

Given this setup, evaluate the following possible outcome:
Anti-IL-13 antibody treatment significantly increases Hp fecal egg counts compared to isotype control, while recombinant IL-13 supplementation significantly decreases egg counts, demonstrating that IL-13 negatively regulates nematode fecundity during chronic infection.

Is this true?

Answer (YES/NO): YES